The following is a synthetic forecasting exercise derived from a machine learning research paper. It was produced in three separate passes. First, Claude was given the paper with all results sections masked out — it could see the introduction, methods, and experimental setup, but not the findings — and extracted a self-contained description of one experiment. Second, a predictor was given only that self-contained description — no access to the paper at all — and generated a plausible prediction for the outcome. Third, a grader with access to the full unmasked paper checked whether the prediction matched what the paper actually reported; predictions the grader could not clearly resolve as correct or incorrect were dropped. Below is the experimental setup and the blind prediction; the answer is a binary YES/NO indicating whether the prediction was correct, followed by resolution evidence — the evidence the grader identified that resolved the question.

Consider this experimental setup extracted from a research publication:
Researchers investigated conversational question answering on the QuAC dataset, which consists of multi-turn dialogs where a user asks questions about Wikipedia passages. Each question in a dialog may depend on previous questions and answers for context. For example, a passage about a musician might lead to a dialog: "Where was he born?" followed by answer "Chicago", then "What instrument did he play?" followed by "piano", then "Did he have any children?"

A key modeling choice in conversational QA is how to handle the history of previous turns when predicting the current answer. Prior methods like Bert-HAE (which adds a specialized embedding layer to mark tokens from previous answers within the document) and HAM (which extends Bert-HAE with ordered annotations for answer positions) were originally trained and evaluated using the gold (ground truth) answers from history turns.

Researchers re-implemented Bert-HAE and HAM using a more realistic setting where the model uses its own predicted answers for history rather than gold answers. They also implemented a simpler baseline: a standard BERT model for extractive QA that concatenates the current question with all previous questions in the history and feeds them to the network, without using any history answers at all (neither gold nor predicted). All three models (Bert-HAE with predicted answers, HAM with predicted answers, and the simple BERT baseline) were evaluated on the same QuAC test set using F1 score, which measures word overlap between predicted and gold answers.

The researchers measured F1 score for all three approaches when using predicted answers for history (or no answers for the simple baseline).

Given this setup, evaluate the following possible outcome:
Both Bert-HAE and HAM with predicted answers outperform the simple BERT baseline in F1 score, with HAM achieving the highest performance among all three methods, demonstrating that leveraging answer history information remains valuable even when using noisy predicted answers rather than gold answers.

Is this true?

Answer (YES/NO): NO